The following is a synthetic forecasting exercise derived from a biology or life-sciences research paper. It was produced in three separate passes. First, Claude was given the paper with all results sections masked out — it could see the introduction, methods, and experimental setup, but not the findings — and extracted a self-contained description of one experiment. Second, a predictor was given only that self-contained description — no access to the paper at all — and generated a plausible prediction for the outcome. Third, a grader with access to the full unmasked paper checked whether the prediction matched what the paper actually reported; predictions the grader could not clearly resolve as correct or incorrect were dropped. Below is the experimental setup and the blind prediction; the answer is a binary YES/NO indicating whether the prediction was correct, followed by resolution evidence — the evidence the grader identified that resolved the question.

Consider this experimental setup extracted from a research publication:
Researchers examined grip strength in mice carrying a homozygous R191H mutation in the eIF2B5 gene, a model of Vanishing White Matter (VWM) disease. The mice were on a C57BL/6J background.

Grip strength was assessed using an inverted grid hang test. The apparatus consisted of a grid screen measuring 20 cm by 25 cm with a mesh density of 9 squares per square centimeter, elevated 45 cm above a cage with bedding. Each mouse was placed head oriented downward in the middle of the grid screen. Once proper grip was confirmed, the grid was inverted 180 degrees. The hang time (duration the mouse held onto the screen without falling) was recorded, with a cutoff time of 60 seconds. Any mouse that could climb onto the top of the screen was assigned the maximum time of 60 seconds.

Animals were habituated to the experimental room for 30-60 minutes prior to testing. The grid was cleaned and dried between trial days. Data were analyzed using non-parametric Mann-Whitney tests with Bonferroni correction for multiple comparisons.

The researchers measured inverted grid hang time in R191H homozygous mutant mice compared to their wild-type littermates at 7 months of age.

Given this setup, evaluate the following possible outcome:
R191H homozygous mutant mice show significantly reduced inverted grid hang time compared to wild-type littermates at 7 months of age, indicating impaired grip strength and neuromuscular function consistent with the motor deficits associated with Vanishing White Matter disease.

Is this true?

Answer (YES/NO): YES